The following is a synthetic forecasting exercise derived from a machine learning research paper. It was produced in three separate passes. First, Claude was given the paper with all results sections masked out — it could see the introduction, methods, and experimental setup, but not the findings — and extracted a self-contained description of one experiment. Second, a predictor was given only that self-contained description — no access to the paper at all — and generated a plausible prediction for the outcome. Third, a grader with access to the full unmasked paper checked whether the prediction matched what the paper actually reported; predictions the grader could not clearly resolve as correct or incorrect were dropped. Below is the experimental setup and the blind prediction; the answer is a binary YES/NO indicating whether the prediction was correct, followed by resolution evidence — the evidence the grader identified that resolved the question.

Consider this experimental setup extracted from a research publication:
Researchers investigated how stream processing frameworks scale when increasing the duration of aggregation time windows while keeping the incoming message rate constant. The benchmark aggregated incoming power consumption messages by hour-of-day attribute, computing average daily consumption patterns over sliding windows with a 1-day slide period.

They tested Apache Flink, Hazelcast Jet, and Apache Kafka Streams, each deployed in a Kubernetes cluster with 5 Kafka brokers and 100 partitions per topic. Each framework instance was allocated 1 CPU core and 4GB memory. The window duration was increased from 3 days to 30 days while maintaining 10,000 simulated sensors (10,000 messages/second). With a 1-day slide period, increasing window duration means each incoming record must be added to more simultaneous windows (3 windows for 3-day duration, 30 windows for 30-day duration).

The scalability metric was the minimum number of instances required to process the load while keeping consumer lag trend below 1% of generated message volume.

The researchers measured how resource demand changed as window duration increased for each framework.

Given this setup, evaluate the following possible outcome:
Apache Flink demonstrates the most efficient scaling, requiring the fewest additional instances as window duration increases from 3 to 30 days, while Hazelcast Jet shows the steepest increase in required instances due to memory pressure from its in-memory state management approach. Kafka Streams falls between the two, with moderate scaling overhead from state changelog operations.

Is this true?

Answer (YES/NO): NO